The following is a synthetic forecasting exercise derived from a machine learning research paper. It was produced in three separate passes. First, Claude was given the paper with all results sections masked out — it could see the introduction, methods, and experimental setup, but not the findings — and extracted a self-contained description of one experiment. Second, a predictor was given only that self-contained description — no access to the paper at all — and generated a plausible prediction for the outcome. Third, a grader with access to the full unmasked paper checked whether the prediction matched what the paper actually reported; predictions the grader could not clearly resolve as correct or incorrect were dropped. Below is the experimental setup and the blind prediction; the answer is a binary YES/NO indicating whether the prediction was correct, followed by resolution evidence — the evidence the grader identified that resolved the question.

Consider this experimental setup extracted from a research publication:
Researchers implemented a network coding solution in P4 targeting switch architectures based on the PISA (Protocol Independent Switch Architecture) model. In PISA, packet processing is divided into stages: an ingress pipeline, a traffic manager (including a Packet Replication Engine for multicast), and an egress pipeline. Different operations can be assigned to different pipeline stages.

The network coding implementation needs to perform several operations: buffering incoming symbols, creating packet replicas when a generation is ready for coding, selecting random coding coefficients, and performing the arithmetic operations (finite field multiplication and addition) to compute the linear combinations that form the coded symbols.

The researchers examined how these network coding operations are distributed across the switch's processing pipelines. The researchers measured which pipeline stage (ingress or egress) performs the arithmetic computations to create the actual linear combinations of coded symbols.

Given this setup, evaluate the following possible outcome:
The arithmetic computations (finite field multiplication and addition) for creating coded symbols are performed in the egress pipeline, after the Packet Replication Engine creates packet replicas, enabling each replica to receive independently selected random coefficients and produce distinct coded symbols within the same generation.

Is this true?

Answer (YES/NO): YES